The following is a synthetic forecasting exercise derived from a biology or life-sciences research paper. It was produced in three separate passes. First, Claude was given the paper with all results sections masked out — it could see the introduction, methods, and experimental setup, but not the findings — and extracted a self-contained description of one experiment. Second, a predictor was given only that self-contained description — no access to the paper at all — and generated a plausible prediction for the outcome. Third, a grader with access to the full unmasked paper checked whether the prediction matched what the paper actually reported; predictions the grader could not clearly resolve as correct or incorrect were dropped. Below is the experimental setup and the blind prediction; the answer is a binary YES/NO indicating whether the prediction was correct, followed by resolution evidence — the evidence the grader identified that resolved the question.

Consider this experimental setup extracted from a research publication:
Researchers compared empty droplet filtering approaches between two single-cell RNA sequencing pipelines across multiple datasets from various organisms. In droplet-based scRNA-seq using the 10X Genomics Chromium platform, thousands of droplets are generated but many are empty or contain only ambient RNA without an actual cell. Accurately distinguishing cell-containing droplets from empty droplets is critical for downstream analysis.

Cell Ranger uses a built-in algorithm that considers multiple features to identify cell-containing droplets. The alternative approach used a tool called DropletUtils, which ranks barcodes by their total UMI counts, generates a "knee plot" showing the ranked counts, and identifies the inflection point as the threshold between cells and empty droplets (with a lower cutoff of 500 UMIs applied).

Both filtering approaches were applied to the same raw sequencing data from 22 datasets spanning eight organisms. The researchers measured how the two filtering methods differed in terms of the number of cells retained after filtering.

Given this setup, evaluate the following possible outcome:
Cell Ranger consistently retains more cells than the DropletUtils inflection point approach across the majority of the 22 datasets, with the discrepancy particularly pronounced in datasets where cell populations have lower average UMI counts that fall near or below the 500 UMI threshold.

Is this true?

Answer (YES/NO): NO